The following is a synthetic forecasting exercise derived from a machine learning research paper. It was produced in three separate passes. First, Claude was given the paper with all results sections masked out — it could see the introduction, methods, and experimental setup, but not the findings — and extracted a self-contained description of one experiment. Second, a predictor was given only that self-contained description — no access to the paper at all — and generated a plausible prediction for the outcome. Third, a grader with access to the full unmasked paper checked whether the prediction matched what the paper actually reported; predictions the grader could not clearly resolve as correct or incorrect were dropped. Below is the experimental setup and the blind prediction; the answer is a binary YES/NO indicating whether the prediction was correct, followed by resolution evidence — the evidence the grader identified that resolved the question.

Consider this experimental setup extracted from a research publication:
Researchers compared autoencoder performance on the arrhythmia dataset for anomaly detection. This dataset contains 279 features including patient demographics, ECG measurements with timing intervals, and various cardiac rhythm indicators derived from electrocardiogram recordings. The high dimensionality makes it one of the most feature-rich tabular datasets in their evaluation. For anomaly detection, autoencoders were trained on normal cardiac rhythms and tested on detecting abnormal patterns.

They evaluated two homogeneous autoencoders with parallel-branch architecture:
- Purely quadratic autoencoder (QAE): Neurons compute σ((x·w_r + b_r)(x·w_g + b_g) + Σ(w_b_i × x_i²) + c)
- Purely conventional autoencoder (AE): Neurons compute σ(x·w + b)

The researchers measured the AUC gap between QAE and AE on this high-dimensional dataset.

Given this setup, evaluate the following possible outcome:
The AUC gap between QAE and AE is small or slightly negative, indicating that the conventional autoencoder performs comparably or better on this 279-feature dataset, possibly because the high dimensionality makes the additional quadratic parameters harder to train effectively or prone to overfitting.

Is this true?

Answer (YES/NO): NO